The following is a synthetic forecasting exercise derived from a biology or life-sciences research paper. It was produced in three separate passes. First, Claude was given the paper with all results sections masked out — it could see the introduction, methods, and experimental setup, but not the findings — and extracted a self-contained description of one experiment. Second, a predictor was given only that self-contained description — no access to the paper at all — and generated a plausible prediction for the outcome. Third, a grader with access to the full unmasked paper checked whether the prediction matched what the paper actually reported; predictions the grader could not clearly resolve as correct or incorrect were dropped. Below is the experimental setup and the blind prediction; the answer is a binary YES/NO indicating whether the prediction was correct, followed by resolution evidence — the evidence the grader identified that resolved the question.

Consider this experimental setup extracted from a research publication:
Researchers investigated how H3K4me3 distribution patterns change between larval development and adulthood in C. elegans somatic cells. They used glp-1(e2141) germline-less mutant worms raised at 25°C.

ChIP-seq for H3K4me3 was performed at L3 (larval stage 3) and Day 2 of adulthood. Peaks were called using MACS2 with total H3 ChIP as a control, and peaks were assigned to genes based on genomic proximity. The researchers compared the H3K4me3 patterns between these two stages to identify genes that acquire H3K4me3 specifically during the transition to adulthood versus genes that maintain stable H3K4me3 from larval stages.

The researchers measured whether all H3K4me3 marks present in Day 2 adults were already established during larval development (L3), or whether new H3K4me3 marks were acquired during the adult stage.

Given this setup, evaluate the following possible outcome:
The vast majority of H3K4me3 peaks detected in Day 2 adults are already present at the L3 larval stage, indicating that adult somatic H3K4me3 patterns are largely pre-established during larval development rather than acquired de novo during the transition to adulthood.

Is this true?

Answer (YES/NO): NO